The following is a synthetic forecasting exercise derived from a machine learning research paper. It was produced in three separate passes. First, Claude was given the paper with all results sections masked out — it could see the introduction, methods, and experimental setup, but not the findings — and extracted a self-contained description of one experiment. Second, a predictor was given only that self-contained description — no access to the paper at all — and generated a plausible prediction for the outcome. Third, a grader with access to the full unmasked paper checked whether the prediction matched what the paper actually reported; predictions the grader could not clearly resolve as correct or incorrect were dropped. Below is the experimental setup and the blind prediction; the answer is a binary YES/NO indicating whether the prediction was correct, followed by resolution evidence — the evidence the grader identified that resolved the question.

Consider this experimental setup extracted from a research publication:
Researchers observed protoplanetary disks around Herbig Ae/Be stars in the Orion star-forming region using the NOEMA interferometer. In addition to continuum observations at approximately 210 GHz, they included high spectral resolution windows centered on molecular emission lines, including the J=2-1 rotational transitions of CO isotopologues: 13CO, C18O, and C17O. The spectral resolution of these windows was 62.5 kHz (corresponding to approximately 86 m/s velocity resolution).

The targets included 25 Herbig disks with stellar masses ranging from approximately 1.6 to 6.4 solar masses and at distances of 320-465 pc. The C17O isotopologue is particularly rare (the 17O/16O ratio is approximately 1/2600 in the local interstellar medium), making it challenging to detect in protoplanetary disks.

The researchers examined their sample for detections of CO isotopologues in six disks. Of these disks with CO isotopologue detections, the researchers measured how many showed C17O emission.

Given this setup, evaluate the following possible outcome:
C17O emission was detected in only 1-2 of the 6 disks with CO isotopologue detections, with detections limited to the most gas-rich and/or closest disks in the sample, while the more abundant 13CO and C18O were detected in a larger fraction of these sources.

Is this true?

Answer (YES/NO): YES